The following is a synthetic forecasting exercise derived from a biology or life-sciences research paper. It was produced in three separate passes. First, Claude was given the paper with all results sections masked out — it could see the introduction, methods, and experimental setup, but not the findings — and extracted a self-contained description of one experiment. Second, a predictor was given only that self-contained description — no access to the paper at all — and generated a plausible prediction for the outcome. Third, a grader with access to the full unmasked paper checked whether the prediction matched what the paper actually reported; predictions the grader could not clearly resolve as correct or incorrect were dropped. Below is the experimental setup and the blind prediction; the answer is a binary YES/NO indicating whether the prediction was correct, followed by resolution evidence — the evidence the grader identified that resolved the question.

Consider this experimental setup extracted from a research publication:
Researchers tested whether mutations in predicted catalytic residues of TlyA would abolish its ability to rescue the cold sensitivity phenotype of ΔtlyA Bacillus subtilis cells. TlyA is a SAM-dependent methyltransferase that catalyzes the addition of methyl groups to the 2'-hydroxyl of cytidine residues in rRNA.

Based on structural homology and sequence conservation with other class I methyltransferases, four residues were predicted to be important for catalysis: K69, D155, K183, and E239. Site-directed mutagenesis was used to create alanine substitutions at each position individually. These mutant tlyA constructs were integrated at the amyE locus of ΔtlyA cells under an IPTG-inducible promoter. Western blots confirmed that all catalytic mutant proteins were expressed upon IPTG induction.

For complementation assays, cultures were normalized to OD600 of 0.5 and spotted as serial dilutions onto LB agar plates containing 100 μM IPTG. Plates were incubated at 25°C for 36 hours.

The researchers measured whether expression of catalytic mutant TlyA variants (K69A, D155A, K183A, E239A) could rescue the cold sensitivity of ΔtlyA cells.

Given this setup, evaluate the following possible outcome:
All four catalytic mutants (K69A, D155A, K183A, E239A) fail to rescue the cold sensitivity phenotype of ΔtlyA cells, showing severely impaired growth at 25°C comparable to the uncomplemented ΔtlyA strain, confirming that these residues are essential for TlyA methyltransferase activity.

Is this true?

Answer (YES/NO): NO